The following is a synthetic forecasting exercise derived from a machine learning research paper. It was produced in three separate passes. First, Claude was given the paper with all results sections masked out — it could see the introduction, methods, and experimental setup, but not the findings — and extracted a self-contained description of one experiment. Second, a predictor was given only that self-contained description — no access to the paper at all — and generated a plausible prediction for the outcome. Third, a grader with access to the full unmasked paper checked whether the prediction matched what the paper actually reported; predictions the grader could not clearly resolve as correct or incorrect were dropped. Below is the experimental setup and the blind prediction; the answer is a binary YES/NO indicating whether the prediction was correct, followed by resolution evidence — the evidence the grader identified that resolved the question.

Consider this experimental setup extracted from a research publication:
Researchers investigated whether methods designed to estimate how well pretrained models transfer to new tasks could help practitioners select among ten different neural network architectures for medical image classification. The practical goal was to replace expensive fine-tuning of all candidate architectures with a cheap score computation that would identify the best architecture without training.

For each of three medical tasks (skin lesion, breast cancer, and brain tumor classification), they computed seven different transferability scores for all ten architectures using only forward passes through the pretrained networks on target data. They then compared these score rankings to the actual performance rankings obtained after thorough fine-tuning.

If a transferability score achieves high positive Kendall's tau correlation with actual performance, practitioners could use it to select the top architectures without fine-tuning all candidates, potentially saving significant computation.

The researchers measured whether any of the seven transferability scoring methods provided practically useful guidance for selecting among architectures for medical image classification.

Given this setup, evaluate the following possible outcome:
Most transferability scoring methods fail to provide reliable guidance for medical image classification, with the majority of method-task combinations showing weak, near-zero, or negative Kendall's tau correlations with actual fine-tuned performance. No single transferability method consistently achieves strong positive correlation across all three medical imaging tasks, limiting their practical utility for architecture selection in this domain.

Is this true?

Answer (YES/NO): YES